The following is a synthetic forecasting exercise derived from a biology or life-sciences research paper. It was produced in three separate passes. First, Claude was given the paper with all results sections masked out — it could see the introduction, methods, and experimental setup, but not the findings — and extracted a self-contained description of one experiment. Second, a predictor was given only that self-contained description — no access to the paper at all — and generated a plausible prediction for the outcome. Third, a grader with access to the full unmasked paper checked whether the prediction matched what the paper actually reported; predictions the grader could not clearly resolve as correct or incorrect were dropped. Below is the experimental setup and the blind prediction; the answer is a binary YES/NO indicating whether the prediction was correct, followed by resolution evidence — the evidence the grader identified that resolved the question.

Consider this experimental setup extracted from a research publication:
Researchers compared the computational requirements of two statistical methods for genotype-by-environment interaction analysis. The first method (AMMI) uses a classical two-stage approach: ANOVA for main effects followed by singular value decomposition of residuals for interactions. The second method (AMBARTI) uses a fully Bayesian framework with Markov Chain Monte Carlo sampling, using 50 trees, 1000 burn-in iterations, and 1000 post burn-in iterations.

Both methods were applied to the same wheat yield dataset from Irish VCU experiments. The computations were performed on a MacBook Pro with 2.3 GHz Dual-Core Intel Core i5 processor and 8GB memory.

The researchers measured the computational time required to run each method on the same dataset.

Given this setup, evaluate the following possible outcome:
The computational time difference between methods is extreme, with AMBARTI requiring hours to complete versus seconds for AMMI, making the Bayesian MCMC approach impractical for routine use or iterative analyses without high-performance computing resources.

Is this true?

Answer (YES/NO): NO